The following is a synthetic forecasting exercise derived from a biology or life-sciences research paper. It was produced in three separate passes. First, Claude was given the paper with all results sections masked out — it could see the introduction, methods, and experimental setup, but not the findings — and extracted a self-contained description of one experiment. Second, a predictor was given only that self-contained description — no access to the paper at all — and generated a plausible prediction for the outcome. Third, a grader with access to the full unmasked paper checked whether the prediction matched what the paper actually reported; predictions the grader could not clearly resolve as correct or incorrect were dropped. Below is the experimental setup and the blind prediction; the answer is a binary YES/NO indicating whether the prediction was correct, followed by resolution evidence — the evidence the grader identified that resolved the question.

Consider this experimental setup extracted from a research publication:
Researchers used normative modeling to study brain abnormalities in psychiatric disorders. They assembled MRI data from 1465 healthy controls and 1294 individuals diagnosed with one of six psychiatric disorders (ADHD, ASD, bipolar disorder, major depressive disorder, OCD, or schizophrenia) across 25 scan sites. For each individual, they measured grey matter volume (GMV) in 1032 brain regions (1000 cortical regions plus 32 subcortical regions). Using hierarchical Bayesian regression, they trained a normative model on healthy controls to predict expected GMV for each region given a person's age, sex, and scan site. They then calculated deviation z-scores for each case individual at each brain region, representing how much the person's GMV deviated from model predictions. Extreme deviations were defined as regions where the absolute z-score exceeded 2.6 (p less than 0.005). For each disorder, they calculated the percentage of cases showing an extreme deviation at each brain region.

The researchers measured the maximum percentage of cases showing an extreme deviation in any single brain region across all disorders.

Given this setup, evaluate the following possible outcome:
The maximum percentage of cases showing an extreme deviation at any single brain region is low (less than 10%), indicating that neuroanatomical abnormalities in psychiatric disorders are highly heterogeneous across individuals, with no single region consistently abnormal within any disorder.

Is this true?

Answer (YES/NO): YES